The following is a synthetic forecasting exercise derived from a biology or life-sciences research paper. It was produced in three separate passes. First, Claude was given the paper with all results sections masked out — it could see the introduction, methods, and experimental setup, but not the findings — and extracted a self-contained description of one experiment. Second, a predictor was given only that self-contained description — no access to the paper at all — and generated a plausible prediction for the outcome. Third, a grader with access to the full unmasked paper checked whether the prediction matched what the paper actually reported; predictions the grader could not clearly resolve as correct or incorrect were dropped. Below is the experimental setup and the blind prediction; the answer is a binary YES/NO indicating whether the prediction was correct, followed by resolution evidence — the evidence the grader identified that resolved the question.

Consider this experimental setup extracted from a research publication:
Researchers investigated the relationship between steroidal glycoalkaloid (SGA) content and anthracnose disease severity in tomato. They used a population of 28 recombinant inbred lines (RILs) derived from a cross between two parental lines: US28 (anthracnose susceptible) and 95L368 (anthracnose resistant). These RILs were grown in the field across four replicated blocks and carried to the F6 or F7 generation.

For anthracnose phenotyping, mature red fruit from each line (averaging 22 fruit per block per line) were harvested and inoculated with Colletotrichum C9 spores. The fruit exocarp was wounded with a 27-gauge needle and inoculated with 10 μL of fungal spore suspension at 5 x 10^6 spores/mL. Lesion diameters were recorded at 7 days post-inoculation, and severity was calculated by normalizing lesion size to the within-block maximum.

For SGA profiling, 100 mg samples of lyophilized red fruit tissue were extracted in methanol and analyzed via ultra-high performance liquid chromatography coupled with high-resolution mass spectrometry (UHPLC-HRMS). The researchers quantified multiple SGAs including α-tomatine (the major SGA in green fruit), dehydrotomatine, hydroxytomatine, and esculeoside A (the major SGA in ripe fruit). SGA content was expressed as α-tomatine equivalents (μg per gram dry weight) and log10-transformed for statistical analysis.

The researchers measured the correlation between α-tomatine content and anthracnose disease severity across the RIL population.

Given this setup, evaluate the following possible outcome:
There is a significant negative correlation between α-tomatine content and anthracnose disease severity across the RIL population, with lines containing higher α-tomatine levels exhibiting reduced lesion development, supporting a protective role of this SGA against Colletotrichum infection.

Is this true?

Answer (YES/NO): YES